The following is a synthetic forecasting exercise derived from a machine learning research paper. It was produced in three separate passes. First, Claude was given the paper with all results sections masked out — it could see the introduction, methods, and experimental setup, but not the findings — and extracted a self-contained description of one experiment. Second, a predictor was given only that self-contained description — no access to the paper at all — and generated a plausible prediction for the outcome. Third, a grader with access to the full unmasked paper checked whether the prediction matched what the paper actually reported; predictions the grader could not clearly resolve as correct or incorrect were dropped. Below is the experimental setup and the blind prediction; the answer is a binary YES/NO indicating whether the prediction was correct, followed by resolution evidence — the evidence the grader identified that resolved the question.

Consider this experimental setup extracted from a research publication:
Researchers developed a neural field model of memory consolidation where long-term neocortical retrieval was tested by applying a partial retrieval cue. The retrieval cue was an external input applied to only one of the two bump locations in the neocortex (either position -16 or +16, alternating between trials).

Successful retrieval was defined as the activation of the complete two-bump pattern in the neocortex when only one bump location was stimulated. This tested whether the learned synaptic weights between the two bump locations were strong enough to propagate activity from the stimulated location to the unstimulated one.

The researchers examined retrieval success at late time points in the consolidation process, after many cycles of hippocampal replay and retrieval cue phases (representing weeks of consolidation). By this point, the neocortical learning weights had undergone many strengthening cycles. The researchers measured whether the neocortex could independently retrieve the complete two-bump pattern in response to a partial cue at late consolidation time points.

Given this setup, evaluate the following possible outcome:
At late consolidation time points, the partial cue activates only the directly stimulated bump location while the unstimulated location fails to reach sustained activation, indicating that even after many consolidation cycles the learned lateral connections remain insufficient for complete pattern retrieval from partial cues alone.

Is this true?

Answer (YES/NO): NO